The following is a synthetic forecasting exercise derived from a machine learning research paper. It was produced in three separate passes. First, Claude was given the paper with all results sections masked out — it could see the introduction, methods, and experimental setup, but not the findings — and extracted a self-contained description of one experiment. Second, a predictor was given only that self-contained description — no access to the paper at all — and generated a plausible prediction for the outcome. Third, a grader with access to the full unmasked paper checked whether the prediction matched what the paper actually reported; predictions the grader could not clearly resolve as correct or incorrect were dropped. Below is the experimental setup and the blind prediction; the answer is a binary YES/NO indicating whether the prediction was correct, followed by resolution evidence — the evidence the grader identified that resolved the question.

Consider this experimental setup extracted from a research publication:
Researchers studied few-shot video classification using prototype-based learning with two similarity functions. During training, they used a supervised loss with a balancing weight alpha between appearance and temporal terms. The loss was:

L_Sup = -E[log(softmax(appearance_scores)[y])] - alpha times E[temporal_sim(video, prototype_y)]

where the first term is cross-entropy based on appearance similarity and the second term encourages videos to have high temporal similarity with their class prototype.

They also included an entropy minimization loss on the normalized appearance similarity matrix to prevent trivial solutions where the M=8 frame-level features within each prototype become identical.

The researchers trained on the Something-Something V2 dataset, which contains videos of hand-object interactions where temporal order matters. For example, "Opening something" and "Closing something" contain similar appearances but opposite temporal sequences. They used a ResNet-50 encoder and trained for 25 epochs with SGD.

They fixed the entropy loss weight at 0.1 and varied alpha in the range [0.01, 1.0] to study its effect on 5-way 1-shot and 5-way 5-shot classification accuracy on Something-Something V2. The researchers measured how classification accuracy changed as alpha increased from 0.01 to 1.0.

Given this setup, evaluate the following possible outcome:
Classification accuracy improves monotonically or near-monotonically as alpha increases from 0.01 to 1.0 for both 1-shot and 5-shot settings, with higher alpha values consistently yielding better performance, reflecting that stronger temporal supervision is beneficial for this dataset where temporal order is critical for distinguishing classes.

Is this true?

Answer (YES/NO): YES